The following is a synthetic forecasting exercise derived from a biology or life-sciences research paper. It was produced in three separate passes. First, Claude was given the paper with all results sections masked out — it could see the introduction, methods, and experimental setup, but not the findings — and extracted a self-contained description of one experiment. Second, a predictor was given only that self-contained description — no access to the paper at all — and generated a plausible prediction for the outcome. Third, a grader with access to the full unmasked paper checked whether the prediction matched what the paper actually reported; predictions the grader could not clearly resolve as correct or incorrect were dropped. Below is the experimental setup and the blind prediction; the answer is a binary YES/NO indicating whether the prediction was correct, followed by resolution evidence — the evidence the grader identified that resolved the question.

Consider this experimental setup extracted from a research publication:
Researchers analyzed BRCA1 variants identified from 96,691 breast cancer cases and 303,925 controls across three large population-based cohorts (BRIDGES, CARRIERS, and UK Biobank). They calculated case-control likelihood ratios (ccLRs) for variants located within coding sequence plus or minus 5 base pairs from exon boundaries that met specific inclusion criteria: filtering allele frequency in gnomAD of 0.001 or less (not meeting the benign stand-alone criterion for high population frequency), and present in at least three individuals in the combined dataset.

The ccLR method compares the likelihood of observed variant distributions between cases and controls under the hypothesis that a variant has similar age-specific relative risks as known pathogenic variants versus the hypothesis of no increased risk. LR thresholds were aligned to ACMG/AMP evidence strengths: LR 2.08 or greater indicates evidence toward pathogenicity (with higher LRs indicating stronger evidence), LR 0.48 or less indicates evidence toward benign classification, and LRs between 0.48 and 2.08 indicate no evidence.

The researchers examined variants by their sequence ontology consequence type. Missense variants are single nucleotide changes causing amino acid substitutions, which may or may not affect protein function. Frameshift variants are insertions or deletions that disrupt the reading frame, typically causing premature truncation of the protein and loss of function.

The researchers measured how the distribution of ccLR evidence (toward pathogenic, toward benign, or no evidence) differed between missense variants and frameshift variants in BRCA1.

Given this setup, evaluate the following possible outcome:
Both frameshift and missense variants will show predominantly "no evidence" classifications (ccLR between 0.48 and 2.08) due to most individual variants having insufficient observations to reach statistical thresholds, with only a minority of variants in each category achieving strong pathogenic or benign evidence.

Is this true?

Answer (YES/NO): NO